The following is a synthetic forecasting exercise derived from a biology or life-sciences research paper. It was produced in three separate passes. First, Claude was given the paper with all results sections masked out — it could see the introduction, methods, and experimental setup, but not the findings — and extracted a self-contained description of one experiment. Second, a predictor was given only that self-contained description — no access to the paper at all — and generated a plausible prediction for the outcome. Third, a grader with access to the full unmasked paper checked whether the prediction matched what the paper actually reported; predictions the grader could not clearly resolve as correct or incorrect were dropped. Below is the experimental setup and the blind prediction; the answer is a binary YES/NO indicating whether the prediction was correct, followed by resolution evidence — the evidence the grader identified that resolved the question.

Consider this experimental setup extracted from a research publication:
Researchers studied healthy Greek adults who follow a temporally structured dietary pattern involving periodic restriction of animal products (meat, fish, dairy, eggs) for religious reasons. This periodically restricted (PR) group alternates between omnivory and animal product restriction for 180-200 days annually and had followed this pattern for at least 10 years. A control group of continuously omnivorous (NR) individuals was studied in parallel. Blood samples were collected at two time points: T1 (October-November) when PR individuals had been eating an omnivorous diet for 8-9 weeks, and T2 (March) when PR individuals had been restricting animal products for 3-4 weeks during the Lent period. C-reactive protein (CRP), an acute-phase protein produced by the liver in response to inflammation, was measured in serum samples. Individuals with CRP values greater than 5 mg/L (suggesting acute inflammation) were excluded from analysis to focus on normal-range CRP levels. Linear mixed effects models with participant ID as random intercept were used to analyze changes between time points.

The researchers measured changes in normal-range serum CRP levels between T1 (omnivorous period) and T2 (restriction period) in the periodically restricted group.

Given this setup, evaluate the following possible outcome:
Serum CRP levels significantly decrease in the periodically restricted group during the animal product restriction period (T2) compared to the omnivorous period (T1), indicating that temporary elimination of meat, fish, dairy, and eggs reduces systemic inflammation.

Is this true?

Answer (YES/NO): YES